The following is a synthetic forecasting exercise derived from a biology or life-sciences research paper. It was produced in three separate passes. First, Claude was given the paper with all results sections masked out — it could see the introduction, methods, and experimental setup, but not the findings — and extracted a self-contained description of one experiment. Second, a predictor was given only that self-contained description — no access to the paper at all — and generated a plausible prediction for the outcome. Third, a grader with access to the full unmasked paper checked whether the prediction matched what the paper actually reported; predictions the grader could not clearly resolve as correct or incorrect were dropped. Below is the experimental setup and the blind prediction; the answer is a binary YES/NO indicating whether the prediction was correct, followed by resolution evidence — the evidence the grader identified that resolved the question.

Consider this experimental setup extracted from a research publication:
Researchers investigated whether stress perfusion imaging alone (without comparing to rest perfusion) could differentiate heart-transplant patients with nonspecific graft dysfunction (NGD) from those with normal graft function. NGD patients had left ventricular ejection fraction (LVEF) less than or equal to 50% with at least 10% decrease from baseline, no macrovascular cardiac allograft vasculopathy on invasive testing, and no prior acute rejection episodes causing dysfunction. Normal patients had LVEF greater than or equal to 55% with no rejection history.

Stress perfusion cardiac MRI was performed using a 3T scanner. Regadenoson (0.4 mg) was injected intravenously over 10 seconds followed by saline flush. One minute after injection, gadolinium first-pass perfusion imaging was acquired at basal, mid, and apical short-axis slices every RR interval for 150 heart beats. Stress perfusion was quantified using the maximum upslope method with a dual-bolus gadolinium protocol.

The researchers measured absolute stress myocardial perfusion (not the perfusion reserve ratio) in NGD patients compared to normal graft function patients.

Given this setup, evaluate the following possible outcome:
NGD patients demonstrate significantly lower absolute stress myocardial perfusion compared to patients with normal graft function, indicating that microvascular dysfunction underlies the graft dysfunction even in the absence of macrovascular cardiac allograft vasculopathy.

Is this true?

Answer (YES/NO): YES